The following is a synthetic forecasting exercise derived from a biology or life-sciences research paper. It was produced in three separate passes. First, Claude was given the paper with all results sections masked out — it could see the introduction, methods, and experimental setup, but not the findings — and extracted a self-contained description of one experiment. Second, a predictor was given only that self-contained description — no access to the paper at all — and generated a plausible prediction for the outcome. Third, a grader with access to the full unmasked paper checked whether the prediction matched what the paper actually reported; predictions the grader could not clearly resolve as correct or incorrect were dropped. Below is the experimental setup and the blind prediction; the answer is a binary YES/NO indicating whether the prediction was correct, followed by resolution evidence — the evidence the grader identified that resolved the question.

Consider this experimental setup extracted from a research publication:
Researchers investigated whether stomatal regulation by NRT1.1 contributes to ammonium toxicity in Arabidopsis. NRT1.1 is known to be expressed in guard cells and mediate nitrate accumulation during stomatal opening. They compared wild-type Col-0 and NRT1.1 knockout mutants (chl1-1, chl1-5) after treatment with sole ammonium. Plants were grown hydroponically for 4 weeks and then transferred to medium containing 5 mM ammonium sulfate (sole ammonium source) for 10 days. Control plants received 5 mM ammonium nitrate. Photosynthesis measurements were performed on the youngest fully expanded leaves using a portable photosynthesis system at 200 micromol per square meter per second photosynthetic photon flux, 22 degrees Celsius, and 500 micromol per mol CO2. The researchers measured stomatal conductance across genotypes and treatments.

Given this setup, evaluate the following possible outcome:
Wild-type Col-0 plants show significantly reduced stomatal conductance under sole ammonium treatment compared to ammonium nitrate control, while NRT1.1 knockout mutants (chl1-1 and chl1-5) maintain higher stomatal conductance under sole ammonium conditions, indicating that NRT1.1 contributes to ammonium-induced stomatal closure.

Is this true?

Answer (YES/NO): NO